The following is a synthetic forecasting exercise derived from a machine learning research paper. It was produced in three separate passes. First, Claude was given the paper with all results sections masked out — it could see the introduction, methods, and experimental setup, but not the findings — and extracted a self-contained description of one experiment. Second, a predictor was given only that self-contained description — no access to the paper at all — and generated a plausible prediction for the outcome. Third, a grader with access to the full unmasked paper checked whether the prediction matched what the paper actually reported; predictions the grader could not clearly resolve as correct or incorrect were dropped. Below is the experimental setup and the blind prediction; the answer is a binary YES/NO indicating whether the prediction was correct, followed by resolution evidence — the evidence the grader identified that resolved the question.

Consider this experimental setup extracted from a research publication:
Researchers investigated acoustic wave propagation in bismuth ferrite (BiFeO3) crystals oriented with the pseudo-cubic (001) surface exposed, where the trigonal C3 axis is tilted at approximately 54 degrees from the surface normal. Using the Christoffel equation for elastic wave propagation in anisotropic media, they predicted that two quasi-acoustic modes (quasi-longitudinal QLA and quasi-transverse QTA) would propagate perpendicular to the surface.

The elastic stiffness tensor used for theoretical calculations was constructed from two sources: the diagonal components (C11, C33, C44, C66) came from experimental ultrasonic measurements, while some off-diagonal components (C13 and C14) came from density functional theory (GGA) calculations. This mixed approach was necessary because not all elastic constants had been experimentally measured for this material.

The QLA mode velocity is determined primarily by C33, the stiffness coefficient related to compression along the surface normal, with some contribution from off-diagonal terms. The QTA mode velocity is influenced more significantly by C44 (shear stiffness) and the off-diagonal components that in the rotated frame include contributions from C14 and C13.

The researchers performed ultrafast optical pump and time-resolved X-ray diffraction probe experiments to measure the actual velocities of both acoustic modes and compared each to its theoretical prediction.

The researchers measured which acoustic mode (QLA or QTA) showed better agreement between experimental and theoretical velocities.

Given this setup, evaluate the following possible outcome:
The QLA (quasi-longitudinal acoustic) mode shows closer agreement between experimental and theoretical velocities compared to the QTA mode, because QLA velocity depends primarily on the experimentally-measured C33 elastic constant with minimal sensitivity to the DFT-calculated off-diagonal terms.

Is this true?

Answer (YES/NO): YES